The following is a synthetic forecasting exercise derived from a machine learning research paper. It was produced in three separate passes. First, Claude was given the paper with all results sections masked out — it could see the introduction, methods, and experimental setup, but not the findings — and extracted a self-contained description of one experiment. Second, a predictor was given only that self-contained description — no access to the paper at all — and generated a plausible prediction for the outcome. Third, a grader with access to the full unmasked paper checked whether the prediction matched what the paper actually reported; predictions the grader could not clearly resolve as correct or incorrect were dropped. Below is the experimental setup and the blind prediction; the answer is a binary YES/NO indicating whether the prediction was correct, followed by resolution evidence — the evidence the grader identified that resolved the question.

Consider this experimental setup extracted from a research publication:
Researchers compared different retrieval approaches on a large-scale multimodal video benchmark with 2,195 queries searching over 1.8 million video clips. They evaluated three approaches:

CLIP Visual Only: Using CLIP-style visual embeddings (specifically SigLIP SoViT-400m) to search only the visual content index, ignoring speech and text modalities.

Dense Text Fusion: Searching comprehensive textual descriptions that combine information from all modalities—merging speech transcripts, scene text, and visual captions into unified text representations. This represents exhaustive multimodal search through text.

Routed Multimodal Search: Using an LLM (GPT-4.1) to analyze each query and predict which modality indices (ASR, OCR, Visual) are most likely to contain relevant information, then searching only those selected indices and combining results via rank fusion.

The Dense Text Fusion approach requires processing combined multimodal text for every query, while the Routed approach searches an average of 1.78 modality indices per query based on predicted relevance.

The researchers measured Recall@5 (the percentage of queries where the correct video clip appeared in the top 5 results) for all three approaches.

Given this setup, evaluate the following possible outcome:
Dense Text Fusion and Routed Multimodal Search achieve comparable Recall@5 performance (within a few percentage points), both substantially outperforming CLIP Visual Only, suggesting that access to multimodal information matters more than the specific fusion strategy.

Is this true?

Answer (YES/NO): NO